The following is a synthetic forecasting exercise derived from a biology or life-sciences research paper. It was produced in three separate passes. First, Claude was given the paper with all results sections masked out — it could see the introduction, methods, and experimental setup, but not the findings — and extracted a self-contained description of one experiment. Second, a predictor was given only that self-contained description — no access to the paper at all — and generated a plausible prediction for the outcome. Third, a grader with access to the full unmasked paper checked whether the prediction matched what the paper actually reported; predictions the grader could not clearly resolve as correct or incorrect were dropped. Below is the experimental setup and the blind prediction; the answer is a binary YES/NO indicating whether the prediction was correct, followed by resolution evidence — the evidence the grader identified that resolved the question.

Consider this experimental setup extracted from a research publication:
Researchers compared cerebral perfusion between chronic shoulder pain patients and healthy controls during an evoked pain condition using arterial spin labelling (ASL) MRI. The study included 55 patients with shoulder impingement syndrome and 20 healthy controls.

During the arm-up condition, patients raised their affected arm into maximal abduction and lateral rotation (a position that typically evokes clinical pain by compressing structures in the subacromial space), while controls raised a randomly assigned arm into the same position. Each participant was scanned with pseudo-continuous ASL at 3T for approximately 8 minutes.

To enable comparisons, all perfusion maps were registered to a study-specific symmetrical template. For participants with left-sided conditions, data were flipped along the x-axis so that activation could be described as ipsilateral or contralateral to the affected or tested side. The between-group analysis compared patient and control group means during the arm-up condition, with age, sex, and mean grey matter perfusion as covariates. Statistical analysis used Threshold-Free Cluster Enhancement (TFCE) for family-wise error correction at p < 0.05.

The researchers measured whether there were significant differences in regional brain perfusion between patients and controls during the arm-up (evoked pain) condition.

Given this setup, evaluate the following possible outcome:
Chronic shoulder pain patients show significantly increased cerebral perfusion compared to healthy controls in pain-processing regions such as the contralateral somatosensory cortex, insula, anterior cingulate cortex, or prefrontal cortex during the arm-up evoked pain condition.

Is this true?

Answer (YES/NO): NO